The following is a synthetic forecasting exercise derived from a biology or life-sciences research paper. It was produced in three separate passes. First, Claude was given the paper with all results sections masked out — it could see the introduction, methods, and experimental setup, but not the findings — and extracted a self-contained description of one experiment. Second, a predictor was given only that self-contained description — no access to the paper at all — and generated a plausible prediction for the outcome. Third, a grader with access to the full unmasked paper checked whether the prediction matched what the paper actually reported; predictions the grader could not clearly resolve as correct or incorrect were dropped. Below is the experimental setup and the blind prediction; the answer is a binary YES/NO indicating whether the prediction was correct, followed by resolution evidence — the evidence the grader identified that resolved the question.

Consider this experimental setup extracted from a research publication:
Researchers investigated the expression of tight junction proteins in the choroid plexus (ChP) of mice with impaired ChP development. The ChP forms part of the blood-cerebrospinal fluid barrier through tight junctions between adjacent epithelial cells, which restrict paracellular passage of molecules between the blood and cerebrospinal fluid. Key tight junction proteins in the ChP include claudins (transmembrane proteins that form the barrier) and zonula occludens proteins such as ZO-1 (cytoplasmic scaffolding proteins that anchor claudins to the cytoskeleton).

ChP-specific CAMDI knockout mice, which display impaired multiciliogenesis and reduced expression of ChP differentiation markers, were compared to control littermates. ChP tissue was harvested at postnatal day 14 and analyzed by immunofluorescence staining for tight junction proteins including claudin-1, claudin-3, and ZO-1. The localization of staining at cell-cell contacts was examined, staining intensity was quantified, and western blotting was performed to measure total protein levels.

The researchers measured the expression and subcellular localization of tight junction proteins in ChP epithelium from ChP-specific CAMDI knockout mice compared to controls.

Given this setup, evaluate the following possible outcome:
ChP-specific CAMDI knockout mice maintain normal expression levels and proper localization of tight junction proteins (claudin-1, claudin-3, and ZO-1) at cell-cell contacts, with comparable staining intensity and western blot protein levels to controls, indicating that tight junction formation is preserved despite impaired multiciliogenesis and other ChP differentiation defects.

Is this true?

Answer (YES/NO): NO